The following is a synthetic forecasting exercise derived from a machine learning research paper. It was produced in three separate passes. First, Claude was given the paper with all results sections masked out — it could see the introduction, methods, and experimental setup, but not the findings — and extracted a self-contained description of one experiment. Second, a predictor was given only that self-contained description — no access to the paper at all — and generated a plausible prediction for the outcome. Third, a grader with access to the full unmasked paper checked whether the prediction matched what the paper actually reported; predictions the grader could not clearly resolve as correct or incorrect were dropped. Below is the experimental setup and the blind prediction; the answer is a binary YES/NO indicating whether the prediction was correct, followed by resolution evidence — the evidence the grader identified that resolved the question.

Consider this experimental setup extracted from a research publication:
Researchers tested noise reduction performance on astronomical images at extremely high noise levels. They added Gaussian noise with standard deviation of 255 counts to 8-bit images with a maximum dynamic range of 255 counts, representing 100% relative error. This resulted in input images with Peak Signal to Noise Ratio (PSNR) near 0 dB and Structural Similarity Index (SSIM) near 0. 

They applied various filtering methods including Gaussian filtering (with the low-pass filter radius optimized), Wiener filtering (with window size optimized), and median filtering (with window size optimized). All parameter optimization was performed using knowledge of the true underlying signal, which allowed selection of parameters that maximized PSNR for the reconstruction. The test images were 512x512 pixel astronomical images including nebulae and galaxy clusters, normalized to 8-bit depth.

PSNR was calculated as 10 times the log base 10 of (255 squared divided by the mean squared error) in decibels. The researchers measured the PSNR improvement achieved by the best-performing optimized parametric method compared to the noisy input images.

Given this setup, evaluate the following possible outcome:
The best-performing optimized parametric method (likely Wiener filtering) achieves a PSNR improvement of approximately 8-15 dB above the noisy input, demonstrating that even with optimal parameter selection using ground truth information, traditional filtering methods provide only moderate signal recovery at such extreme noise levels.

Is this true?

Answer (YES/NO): NO